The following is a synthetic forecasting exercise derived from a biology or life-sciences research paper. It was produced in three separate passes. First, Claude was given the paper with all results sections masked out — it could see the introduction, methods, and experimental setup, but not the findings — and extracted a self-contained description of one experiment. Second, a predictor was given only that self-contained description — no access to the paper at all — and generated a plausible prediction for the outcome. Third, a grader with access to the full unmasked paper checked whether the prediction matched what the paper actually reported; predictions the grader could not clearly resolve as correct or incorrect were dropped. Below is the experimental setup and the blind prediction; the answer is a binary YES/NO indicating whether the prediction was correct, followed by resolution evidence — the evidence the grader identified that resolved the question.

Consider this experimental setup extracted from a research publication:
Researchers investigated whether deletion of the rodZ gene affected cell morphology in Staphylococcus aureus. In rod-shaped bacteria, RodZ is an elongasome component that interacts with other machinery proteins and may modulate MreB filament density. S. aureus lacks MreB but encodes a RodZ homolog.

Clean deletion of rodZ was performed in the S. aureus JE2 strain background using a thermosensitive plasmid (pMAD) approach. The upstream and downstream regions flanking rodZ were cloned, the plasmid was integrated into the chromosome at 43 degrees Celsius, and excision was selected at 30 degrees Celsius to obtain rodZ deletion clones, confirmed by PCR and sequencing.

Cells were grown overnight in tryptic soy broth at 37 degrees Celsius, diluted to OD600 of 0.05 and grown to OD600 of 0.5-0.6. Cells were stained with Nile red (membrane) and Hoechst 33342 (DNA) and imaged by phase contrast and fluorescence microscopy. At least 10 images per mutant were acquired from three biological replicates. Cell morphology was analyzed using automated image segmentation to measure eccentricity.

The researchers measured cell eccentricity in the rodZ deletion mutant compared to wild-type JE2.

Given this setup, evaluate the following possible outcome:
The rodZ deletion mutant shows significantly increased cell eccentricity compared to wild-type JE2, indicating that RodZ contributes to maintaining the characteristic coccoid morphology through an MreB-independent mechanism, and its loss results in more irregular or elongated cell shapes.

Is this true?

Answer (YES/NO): NO